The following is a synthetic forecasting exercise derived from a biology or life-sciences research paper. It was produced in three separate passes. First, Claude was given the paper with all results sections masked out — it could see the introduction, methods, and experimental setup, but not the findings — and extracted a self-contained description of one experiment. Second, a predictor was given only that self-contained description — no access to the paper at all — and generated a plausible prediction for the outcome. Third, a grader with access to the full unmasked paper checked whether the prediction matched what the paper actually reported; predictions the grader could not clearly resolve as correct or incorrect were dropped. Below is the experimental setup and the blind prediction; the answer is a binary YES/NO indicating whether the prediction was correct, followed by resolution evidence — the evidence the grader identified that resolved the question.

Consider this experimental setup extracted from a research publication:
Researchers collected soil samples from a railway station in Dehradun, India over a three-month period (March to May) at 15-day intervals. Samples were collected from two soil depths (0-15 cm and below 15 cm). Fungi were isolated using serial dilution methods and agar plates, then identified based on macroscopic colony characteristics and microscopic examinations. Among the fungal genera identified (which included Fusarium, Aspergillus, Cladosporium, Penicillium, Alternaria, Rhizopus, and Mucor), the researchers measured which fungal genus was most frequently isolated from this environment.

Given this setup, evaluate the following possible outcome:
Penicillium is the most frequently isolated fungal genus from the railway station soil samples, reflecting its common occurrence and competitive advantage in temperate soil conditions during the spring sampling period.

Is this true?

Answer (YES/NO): YES